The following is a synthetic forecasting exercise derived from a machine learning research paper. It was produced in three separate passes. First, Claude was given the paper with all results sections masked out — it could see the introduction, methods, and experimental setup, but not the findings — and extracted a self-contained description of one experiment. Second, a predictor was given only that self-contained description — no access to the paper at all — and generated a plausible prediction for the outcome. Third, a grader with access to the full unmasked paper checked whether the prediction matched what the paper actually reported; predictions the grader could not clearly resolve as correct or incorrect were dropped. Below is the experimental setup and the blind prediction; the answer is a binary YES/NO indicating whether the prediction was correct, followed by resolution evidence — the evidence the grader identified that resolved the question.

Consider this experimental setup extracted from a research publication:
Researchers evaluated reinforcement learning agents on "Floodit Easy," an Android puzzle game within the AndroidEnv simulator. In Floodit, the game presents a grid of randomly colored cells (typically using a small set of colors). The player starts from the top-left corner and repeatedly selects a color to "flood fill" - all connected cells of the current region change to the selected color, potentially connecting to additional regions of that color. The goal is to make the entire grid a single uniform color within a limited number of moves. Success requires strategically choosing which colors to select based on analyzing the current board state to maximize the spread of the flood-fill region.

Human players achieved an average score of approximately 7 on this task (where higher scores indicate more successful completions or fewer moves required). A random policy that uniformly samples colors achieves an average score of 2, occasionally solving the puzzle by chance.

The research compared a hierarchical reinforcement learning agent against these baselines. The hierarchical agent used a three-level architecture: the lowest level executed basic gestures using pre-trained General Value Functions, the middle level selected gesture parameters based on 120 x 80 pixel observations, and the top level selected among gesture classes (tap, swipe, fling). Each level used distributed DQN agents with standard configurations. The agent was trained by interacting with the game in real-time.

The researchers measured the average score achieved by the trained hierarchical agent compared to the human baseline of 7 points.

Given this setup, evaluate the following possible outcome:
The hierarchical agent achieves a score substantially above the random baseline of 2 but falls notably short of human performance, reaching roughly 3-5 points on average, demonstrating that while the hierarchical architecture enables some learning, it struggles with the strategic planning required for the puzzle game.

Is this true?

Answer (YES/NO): NO